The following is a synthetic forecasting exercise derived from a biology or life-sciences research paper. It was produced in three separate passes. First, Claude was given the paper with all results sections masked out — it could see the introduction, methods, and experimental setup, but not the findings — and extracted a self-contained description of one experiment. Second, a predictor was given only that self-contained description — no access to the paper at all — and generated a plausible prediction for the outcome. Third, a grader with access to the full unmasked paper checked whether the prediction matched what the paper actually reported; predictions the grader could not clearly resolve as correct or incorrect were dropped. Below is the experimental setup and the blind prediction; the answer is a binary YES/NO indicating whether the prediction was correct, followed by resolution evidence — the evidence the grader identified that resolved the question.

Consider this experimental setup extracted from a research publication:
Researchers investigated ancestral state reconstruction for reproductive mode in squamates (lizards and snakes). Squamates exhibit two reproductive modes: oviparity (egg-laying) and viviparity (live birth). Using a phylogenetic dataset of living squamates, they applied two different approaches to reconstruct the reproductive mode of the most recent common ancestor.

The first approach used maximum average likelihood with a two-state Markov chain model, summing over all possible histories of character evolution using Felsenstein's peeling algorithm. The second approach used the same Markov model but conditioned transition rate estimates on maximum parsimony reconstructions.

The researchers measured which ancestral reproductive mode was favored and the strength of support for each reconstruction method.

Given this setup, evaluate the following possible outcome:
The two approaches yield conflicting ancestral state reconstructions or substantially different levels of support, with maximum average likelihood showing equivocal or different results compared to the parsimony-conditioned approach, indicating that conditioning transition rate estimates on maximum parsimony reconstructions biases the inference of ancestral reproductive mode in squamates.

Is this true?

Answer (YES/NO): NO